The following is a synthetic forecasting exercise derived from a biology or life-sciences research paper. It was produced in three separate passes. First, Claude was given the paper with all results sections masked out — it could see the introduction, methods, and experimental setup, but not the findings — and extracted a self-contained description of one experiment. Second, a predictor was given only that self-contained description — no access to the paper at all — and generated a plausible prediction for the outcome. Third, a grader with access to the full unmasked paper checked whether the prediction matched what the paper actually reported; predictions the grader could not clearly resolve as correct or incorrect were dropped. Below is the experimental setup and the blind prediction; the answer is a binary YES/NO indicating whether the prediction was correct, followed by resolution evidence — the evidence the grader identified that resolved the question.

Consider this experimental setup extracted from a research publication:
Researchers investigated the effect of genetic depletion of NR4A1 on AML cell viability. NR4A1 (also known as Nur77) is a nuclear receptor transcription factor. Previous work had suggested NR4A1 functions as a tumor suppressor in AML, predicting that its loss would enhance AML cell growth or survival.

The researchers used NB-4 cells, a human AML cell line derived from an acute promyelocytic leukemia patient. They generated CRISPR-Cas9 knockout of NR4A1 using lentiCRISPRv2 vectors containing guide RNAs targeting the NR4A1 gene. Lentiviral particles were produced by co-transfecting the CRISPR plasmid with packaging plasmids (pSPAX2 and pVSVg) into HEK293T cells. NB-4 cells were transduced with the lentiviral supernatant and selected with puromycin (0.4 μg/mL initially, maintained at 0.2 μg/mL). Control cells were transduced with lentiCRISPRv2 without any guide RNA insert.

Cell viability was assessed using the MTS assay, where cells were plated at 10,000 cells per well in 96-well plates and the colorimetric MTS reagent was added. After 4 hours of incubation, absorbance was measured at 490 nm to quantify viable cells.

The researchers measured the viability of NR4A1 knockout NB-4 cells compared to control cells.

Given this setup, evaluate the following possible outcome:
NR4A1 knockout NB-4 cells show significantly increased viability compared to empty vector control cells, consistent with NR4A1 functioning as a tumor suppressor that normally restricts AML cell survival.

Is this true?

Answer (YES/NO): NO